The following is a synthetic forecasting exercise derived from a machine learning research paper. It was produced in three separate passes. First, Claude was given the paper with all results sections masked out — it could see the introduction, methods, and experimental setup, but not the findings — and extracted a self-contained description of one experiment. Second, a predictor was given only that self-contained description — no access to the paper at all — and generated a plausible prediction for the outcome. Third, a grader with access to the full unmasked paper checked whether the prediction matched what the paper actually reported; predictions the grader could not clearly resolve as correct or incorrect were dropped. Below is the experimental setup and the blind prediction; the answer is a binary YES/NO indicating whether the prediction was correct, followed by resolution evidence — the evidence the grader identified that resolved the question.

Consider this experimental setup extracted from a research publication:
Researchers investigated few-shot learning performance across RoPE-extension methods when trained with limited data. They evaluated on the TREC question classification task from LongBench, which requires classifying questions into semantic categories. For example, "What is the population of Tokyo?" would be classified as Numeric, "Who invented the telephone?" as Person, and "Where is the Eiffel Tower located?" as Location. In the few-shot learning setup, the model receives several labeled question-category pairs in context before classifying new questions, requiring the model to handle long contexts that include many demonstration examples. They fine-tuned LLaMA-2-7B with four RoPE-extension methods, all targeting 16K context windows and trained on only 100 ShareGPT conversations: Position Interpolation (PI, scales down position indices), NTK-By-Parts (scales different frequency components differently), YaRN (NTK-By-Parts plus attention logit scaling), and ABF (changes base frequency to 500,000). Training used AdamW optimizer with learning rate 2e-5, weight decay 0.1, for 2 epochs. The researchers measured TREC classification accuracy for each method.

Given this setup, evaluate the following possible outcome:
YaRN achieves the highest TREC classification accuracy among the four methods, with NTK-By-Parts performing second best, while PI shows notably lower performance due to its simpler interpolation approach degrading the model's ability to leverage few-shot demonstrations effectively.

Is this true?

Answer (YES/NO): NO